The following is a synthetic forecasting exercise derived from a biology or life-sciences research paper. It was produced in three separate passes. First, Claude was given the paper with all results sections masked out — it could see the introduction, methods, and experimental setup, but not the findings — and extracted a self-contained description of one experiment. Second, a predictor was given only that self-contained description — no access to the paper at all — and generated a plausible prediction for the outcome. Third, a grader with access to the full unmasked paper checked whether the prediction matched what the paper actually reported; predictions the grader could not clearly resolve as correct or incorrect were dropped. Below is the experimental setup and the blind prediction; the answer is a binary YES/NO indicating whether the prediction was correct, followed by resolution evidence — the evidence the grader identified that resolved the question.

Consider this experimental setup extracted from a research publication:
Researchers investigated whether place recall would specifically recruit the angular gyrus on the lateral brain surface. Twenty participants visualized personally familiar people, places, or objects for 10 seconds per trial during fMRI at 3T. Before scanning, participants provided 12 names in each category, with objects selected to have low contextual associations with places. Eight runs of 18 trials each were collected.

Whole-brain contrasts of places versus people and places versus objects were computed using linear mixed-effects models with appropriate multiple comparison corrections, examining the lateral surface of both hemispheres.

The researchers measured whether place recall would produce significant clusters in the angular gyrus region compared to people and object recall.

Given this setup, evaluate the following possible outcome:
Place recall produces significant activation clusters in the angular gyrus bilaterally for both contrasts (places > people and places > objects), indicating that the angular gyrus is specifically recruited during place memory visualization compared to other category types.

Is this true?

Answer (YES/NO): YES